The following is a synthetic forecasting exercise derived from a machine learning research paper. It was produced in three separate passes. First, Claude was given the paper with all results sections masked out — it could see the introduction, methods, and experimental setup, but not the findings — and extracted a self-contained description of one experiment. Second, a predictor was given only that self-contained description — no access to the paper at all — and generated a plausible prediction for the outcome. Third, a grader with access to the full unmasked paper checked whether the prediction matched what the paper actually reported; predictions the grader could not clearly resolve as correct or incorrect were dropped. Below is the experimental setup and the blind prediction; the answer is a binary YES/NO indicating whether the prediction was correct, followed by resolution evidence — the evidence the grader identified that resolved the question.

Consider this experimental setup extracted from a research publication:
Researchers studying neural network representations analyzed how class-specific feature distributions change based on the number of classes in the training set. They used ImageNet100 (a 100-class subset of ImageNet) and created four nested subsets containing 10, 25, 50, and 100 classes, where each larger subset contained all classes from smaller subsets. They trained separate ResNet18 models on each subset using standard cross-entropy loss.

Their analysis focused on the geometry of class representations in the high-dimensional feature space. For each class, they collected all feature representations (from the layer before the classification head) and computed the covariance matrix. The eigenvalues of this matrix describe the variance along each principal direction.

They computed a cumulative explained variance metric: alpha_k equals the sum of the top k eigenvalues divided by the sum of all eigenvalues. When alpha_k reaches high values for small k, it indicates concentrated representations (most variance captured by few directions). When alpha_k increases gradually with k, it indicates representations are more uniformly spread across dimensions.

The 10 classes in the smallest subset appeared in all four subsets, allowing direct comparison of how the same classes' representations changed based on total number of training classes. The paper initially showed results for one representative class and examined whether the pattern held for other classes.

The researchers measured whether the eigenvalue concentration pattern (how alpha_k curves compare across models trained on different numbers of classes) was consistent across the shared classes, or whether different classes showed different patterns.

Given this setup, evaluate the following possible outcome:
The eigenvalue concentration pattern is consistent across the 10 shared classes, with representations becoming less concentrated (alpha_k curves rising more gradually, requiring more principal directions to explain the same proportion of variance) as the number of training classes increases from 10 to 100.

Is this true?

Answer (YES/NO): YES